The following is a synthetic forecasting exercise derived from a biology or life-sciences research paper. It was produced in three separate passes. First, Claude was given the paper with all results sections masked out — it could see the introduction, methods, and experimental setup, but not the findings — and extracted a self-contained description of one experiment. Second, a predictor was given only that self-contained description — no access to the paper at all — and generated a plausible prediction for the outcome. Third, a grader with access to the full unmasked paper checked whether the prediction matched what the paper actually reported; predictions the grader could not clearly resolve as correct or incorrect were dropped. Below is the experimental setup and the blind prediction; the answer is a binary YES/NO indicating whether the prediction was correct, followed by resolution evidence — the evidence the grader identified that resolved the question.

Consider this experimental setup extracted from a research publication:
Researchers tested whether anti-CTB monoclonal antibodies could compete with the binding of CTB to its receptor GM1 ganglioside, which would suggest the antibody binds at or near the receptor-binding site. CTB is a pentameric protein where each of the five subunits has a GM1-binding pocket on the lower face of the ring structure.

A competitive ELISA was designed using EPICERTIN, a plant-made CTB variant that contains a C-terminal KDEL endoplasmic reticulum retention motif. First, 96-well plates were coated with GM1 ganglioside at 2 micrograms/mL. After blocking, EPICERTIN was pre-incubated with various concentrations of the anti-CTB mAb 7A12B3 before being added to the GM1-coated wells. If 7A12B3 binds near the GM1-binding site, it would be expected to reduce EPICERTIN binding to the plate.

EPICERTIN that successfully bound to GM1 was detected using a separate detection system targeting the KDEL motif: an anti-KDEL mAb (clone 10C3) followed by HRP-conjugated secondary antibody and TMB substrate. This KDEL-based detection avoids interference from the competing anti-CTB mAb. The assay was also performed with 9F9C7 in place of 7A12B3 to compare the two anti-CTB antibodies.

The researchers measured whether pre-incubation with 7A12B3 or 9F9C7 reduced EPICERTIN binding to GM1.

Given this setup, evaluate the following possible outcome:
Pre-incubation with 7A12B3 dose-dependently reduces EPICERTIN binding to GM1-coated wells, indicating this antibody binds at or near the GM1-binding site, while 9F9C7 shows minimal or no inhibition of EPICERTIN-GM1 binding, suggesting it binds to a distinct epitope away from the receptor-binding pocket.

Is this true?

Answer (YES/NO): NO